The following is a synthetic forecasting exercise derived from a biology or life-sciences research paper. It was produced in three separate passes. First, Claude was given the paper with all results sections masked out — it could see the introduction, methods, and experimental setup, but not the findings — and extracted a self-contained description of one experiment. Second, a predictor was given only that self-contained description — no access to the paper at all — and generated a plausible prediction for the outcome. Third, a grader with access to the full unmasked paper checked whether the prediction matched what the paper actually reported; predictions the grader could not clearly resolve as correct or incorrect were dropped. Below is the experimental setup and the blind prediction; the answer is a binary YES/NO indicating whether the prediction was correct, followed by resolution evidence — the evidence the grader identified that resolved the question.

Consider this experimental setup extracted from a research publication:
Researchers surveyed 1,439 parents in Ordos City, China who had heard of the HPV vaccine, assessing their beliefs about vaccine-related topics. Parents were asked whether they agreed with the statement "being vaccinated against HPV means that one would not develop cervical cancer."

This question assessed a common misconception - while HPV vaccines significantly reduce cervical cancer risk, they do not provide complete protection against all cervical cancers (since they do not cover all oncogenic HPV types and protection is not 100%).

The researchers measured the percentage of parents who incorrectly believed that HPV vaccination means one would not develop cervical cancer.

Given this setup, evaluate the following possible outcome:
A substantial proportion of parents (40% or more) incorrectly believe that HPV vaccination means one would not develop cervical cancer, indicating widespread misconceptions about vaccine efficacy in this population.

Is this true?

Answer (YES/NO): NO